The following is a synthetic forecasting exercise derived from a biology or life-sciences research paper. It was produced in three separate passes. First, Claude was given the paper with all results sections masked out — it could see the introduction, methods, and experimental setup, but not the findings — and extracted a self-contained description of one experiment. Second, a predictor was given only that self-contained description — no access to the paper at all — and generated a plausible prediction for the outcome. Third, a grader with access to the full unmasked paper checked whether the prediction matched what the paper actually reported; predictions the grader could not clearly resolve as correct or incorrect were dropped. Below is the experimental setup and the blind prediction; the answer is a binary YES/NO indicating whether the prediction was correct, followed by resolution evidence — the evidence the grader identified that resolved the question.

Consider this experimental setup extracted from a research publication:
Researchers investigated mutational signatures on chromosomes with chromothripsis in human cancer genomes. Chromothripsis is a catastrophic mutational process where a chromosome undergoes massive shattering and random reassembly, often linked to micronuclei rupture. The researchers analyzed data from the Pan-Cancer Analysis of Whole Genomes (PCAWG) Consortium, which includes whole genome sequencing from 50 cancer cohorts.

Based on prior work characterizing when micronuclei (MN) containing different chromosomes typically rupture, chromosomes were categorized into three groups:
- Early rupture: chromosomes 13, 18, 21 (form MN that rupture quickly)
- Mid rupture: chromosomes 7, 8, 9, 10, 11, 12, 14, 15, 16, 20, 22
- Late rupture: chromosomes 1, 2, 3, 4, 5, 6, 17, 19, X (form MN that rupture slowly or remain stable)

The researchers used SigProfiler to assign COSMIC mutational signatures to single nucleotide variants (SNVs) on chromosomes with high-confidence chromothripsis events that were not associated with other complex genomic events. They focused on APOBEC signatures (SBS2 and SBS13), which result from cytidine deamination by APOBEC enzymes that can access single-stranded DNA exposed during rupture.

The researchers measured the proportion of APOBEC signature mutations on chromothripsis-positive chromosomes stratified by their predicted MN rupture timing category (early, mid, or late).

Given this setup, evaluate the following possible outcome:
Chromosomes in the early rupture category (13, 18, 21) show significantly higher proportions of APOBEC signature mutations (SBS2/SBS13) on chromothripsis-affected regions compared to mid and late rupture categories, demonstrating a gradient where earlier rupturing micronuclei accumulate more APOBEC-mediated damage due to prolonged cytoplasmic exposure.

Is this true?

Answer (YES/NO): NO